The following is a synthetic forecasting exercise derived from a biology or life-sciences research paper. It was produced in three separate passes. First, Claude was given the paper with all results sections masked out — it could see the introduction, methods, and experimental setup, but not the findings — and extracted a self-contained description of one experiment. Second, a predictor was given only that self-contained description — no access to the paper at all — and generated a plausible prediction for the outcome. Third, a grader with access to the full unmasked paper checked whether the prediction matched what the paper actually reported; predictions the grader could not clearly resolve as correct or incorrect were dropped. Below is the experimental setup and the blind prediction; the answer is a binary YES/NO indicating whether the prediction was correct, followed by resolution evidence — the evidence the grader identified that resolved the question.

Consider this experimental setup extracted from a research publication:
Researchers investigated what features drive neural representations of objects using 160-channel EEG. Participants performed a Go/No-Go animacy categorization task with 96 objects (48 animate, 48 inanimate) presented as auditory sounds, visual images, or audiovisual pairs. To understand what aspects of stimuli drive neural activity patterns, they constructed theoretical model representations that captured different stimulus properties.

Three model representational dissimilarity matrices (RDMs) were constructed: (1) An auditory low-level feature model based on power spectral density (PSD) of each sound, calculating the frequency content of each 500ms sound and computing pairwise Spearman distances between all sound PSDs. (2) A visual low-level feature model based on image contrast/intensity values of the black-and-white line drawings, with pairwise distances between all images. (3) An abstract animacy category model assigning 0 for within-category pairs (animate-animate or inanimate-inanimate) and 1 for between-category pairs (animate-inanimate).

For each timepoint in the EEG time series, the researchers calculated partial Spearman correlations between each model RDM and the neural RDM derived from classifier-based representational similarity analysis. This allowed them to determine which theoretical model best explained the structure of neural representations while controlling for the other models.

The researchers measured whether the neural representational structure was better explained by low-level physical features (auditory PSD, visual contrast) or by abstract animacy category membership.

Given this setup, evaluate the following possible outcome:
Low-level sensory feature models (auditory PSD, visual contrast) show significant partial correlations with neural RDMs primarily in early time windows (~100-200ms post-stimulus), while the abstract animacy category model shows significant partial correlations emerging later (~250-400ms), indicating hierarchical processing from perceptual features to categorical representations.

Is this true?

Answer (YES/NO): NO